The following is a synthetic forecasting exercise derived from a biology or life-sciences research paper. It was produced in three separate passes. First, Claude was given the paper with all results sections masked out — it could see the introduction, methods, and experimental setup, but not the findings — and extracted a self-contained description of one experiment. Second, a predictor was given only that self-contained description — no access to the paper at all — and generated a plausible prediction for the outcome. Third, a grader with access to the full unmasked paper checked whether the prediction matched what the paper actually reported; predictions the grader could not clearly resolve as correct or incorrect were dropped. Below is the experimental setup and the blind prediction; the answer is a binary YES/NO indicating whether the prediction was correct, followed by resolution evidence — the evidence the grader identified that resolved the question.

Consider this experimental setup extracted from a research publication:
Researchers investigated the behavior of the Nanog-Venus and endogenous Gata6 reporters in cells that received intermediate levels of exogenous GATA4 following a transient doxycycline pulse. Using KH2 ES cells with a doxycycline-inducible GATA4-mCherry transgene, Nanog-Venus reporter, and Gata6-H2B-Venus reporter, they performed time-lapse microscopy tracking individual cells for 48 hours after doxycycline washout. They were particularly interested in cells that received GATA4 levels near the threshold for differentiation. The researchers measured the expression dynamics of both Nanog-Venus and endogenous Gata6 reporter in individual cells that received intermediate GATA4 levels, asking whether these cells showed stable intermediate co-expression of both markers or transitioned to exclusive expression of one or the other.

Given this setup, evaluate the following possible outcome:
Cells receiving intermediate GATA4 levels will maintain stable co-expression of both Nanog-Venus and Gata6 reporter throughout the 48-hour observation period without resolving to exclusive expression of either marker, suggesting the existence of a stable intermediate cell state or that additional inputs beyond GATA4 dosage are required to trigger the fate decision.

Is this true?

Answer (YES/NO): NO